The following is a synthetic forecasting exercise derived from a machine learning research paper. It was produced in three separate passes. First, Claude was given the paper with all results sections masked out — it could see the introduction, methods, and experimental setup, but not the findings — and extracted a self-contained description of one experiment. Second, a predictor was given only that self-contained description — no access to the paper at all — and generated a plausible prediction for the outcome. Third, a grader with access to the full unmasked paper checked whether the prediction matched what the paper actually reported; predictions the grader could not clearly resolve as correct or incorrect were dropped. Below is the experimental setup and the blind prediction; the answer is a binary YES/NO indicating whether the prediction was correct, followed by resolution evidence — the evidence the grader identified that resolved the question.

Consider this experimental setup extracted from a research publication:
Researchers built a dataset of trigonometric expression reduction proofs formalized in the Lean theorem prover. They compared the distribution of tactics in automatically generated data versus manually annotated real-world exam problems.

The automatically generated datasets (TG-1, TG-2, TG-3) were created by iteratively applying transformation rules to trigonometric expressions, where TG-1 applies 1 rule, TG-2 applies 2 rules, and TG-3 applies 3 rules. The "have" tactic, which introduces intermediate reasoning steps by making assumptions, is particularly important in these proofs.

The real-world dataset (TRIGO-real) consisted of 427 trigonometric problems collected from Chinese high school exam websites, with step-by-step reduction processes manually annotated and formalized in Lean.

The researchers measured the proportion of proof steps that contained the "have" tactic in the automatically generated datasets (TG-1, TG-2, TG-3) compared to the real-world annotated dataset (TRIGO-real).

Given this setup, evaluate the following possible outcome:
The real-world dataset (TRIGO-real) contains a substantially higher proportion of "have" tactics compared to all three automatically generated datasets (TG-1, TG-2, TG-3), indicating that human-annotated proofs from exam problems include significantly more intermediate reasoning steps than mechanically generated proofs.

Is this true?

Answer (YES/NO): YES